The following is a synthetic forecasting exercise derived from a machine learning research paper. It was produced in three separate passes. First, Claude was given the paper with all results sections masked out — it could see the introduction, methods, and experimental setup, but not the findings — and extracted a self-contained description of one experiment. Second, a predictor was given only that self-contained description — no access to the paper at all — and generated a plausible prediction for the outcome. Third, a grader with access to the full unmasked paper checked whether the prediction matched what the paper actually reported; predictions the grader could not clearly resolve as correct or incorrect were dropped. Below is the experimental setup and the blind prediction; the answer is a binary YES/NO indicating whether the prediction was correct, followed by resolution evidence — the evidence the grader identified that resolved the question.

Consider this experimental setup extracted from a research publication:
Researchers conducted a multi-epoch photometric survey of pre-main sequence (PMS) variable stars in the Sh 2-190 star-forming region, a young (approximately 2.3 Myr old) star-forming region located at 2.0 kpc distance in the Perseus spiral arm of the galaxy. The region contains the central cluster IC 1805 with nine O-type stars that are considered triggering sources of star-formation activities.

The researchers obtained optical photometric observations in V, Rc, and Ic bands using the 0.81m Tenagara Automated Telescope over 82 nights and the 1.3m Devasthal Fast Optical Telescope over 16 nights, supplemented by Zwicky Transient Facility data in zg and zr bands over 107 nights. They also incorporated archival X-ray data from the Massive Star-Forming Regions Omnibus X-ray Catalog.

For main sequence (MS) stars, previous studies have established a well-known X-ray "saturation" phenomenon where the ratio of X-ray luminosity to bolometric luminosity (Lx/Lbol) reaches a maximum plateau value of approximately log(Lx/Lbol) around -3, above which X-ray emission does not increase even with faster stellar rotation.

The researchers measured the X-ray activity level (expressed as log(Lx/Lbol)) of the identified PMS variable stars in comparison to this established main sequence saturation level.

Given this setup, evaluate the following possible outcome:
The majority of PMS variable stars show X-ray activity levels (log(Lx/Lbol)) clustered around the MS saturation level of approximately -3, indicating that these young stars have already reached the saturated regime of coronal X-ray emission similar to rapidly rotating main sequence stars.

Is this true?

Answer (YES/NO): YES